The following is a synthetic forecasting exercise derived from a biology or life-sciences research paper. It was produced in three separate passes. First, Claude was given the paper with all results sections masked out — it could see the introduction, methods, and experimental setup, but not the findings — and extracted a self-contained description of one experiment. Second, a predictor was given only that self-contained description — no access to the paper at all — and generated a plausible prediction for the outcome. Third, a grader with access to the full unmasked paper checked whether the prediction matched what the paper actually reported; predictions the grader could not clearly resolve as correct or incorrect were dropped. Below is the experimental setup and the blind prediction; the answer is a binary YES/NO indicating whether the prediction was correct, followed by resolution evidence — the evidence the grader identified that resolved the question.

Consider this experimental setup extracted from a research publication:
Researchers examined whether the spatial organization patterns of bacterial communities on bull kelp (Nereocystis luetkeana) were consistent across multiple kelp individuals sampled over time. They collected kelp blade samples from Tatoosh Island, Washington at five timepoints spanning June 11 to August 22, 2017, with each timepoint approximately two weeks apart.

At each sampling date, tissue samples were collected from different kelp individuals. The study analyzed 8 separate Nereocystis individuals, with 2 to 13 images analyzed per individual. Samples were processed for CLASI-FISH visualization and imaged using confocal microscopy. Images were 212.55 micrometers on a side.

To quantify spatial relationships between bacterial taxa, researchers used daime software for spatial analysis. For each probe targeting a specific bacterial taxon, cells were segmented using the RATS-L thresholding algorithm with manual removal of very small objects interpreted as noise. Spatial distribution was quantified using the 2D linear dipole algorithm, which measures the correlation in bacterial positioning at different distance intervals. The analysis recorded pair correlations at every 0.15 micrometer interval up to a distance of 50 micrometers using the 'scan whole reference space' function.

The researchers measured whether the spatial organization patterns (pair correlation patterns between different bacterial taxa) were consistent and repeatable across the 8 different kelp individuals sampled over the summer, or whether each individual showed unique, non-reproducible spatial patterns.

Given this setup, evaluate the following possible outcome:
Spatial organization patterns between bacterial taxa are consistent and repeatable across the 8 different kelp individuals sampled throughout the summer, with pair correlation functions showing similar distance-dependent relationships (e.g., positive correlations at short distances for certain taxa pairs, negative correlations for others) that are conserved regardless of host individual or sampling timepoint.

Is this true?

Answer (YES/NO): YES